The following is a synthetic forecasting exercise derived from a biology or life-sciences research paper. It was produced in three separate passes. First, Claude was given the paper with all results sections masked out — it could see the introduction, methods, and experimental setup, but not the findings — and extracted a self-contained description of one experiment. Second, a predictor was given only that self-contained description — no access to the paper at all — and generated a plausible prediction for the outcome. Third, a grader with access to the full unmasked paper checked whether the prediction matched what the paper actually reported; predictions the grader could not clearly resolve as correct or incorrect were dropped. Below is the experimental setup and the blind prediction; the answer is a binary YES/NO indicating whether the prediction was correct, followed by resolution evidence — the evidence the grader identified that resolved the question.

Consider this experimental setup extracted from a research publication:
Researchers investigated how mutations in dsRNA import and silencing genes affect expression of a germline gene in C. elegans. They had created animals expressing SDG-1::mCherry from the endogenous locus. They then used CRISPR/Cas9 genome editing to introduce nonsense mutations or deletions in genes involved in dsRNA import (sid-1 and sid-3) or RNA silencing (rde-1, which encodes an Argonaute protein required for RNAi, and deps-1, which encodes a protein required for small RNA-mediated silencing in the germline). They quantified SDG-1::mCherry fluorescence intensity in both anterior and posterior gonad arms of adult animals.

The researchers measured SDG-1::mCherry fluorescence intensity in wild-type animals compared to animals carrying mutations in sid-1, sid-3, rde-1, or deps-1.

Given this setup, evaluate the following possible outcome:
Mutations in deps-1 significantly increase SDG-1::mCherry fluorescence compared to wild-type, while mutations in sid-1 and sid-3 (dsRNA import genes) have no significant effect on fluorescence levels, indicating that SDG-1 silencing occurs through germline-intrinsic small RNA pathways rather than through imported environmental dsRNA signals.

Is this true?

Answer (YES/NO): NO